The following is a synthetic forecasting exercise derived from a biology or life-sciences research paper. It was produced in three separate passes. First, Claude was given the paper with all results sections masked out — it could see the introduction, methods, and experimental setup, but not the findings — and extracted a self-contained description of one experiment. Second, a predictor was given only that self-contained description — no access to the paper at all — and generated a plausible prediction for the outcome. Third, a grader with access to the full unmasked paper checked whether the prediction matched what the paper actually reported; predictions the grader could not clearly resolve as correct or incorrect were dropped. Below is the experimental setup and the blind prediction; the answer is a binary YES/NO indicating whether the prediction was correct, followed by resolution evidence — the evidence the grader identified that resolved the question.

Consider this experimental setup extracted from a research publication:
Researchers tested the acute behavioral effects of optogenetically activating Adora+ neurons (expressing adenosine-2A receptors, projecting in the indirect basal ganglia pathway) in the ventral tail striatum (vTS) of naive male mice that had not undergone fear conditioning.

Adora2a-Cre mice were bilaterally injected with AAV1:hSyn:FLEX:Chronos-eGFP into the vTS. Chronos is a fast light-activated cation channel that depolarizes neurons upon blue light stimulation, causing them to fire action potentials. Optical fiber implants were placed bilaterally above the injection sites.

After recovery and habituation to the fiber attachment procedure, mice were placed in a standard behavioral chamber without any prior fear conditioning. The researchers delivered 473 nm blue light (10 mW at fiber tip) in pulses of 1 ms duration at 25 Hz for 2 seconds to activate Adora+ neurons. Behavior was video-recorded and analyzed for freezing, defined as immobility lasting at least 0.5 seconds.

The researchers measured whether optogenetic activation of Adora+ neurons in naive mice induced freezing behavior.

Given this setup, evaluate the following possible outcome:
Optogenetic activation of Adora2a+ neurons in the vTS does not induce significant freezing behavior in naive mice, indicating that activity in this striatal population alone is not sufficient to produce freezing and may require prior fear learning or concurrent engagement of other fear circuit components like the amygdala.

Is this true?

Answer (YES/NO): YES